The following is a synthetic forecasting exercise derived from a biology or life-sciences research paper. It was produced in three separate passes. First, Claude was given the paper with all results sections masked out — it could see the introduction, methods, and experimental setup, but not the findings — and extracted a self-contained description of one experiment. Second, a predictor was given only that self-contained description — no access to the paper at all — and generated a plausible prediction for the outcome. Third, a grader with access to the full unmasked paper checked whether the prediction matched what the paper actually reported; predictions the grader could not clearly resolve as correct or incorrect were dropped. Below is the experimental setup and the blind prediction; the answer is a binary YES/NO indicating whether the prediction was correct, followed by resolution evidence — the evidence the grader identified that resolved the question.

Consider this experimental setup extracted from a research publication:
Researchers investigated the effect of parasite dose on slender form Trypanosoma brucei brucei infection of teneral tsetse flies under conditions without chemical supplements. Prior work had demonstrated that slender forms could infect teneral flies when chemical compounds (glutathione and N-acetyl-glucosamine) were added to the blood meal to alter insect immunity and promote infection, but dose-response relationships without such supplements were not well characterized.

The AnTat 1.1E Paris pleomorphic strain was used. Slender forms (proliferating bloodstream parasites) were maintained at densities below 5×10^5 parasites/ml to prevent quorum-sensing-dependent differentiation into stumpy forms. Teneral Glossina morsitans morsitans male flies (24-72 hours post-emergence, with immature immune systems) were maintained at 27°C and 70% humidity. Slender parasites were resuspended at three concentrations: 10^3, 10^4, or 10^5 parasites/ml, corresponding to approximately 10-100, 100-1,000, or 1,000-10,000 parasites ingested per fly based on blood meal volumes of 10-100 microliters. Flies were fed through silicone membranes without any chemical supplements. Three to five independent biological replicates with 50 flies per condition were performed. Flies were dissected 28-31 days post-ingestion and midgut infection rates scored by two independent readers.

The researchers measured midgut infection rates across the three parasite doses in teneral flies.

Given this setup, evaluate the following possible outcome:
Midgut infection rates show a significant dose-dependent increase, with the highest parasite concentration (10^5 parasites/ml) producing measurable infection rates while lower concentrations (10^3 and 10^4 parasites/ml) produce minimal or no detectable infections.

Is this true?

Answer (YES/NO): YES